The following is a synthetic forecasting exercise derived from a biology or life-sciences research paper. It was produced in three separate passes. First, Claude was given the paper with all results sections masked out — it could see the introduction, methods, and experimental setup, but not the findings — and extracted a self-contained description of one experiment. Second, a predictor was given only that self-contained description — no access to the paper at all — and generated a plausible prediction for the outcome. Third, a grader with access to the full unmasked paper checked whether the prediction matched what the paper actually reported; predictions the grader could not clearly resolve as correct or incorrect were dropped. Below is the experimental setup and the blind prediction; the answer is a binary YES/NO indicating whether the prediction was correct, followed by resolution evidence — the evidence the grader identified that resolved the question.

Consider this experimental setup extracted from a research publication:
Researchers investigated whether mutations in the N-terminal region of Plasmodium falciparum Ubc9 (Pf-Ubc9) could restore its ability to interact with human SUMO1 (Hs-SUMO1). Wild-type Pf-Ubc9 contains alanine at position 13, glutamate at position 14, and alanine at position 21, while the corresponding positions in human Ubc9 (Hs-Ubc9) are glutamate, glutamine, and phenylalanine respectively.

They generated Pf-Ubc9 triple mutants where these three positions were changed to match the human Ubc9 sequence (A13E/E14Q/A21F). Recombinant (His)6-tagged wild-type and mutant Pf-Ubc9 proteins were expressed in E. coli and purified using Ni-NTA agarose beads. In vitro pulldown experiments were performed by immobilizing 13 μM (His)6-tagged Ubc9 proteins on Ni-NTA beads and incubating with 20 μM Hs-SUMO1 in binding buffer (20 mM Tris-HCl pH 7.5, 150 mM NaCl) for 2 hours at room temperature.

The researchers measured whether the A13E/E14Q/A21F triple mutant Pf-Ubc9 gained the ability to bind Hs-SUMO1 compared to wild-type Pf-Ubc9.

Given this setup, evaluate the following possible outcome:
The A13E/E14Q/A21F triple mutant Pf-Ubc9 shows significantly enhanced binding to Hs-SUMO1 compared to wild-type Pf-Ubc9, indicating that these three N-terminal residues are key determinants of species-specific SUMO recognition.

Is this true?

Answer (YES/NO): NO